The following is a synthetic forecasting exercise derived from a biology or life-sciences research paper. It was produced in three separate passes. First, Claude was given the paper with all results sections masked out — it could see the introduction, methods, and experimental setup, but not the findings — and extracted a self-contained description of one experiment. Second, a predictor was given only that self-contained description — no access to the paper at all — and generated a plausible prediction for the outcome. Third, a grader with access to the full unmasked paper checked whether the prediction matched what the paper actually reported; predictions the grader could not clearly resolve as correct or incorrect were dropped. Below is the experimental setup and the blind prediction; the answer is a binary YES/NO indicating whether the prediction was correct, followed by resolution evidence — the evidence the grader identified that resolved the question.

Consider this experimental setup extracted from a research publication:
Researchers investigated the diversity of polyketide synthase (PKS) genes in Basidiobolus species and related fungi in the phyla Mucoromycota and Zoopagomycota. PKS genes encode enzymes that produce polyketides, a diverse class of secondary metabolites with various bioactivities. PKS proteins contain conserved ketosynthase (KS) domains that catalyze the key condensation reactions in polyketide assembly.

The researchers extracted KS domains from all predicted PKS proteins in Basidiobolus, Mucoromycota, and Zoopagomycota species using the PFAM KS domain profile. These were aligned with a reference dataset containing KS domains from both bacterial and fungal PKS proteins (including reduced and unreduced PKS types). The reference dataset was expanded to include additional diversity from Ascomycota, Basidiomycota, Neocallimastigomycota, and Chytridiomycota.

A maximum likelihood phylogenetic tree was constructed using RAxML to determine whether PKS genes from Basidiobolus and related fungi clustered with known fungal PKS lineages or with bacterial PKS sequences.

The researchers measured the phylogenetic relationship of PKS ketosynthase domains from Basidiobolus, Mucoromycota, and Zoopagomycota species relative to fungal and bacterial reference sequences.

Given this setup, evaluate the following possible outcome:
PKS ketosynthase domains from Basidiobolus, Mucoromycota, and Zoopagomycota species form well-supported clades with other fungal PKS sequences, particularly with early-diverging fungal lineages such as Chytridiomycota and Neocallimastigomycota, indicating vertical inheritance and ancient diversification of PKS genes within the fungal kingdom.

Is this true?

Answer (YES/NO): NO